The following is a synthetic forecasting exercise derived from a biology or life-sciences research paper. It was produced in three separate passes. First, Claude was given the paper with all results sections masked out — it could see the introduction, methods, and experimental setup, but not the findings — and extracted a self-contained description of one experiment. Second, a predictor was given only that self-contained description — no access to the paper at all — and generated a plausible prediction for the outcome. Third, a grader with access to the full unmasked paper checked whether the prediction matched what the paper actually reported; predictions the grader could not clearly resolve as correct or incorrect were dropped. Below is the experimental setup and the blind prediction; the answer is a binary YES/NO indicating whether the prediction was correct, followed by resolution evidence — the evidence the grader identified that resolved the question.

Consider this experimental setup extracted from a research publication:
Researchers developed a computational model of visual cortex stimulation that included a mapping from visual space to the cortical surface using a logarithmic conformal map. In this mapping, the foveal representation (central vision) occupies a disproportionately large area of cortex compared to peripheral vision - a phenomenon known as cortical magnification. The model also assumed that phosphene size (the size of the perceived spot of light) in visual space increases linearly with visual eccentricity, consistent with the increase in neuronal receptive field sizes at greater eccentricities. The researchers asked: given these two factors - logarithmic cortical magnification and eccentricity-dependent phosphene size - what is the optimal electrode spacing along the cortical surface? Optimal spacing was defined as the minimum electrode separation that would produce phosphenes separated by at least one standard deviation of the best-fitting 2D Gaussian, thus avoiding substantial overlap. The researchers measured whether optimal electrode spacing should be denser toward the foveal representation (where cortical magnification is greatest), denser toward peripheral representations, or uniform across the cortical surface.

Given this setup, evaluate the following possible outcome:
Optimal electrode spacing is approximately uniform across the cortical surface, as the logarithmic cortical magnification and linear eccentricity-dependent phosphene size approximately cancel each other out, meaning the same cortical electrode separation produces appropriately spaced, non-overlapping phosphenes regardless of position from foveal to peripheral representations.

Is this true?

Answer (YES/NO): NO